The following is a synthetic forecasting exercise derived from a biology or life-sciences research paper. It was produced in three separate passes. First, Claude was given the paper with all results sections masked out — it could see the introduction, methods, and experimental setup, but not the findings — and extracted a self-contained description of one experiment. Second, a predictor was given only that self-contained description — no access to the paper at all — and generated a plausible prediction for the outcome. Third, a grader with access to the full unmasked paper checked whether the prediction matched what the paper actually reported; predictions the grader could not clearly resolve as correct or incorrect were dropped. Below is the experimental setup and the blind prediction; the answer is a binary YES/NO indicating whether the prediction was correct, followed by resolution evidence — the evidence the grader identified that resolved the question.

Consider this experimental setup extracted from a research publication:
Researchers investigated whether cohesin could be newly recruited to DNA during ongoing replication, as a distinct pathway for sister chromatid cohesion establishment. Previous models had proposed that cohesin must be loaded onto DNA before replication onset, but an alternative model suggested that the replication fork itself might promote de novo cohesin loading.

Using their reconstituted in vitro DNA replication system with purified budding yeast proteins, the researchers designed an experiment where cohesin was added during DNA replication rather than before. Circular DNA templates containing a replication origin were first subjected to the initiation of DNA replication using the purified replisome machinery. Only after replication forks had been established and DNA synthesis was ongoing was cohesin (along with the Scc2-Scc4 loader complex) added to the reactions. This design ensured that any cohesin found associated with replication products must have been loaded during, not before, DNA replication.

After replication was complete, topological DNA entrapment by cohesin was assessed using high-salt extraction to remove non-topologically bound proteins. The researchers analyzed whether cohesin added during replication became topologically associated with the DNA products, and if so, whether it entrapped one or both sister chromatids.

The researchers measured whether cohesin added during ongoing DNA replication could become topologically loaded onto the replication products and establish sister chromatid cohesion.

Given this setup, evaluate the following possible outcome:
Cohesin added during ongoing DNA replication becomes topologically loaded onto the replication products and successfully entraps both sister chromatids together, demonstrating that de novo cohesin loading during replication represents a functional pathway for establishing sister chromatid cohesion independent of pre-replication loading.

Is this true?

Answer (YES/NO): YES